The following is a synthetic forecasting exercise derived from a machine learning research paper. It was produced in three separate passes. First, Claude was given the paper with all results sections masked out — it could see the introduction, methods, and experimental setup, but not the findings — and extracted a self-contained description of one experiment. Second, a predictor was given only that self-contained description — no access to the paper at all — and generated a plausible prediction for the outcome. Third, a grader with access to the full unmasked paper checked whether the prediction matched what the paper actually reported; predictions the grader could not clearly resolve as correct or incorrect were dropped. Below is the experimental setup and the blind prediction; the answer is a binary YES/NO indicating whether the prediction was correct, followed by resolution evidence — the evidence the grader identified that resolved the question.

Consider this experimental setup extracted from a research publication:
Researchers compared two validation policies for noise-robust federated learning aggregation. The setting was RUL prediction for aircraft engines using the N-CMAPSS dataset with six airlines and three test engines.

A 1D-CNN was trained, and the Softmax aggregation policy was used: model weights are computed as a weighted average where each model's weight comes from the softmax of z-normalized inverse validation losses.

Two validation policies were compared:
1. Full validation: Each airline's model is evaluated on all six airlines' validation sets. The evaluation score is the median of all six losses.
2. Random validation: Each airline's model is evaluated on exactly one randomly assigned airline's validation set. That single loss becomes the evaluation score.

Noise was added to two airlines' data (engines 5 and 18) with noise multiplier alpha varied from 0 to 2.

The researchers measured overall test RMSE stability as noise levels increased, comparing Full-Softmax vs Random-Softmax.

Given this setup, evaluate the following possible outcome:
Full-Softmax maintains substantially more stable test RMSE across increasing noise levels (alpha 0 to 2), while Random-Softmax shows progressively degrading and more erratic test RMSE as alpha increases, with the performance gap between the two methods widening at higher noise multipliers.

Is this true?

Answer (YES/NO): NO